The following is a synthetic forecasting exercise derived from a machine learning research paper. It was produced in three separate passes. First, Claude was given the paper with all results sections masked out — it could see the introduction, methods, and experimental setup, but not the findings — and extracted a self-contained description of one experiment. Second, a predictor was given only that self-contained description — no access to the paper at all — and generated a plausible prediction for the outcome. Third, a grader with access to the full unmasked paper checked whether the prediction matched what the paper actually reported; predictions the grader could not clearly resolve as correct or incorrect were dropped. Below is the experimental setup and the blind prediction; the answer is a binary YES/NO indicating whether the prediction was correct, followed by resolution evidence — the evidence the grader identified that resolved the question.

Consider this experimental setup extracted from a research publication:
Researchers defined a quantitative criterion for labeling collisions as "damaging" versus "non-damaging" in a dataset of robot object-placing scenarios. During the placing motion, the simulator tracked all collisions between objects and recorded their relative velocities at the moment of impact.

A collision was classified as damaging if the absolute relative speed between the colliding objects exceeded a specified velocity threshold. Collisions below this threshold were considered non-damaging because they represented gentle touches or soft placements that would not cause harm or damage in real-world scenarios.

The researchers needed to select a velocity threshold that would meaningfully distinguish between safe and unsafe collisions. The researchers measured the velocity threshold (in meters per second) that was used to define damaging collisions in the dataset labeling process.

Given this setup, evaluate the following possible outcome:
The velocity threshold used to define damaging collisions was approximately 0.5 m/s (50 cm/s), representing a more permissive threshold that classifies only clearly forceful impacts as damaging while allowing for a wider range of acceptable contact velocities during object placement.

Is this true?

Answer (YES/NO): NO